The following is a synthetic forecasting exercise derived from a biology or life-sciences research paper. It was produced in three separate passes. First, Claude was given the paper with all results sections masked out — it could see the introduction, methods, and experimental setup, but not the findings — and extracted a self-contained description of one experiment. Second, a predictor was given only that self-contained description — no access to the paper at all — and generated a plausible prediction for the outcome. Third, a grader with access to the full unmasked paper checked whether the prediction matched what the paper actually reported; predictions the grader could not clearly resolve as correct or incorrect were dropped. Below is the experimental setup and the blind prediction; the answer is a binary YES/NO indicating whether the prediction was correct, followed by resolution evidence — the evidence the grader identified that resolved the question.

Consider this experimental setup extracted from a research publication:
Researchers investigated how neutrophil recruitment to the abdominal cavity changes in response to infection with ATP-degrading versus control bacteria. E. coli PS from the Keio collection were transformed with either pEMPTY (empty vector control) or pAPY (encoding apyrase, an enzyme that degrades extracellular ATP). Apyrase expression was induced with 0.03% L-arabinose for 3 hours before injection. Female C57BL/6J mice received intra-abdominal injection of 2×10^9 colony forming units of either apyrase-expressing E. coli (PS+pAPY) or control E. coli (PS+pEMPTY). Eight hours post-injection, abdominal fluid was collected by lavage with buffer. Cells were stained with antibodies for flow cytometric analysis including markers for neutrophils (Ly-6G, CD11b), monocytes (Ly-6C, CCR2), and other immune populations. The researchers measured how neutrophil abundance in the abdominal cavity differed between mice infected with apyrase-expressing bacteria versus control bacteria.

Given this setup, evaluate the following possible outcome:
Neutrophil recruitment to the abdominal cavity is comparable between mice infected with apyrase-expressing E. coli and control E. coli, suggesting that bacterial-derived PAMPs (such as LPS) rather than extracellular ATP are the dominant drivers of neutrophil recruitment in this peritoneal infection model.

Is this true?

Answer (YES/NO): NO